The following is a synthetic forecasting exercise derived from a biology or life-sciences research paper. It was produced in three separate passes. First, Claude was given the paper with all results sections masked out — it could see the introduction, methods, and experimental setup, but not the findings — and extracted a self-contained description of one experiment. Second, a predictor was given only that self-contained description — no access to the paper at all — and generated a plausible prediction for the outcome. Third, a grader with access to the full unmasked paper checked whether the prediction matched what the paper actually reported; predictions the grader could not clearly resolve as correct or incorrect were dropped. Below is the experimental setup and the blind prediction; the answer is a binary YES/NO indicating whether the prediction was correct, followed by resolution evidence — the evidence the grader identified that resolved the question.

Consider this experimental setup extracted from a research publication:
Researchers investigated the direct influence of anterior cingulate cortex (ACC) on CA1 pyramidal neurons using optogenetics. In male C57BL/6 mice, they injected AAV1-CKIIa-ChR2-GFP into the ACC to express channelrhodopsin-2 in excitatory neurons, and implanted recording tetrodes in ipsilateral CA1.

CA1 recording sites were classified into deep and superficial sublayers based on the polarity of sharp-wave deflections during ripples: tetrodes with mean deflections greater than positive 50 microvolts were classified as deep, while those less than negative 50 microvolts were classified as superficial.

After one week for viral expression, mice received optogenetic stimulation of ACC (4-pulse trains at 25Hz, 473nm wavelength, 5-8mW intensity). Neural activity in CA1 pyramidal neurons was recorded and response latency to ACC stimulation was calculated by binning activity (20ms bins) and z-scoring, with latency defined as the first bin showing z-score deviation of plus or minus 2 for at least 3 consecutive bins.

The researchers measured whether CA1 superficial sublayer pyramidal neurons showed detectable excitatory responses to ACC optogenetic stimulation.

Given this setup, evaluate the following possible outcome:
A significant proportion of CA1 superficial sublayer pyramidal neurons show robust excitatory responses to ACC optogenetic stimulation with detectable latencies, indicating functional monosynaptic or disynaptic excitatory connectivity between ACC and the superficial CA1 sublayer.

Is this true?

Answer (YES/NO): NO